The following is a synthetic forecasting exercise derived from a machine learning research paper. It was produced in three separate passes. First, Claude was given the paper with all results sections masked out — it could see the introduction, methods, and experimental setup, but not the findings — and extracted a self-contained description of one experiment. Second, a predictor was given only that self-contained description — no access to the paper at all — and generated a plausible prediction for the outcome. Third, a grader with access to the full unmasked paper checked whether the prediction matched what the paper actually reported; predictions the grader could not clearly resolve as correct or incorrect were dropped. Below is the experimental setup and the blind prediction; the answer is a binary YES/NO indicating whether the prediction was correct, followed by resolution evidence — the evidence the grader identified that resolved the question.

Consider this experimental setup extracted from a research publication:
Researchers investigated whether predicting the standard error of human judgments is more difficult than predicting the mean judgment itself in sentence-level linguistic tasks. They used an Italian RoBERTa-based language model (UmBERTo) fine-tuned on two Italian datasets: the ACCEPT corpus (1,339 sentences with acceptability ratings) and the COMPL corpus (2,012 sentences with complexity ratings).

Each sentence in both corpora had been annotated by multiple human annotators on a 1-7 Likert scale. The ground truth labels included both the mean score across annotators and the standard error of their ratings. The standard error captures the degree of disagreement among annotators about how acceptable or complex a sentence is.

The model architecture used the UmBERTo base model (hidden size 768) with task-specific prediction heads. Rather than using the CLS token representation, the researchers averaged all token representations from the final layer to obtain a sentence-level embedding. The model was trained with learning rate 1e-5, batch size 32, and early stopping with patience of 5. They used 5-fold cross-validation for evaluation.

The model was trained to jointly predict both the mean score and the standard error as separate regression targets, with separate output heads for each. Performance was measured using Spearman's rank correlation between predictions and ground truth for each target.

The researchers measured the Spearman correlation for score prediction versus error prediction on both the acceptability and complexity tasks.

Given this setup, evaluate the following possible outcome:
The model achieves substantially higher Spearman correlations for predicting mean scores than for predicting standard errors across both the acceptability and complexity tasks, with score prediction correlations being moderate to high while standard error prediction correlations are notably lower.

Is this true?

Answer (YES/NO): YES